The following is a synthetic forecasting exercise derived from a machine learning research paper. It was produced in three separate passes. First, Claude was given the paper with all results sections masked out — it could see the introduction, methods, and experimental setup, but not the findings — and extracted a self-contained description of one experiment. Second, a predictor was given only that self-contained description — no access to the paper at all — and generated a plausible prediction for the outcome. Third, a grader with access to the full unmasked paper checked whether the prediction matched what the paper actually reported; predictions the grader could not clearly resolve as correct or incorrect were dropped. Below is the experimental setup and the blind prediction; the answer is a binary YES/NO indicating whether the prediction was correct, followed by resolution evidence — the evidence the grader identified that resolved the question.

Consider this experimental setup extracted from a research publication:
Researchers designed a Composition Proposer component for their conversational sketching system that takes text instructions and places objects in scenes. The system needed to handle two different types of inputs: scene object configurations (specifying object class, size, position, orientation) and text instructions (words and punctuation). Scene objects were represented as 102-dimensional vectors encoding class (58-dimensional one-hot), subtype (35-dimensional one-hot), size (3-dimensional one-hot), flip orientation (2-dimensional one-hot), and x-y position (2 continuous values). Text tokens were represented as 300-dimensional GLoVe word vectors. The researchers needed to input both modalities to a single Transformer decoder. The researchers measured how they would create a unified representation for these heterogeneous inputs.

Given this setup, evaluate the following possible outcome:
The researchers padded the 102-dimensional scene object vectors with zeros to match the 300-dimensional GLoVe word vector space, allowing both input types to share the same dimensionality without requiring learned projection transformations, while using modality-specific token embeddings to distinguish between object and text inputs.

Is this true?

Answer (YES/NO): NO